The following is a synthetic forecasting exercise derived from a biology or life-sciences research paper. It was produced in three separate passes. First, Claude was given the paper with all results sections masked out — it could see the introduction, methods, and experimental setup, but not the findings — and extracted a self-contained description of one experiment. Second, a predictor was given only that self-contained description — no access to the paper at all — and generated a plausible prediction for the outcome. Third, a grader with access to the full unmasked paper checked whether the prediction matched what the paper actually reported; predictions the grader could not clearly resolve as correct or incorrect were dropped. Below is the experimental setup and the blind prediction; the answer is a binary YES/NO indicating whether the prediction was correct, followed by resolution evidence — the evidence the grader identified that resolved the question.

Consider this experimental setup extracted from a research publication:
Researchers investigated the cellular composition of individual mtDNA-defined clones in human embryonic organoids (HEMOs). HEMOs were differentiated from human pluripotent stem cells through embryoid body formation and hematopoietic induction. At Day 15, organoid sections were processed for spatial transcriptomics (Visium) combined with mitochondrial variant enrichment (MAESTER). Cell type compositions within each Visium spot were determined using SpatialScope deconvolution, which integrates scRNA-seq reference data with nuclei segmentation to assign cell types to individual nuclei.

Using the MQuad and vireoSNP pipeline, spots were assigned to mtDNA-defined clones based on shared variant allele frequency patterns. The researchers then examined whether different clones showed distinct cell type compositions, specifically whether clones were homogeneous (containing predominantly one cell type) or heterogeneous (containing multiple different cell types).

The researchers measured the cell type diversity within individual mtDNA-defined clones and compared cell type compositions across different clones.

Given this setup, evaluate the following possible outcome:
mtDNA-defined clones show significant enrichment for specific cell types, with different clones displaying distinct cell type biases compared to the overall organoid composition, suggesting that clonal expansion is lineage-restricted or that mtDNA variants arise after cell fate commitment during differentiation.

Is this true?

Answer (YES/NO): NO